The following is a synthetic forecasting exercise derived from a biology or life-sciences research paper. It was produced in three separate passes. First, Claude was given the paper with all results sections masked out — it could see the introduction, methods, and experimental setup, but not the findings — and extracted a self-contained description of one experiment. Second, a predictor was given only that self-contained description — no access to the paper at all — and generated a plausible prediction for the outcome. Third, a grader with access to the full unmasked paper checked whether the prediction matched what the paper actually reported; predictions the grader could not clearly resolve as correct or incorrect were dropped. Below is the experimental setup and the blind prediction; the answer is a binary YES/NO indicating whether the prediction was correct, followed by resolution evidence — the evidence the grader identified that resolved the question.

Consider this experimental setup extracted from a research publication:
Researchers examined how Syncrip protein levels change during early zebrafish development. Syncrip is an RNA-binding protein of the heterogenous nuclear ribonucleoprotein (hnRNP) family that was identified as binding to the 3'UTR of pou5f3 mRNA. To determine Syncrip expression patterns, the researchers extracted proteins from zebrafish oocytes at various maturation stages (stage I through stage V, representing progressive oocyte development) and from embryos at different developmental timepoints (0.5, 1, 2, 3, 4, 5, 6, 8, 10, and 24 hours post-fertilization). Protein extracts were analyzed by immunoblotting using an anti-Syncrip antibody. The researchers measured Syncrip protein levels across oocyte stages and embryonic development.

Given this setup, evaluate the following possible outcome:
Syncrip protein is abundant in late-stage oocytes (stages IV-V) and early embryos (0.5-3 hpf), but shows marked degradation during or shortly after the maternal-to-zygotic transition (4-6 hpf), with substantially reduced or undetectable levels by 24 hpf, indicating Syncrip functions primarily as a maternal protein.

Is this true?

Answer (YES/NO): NO